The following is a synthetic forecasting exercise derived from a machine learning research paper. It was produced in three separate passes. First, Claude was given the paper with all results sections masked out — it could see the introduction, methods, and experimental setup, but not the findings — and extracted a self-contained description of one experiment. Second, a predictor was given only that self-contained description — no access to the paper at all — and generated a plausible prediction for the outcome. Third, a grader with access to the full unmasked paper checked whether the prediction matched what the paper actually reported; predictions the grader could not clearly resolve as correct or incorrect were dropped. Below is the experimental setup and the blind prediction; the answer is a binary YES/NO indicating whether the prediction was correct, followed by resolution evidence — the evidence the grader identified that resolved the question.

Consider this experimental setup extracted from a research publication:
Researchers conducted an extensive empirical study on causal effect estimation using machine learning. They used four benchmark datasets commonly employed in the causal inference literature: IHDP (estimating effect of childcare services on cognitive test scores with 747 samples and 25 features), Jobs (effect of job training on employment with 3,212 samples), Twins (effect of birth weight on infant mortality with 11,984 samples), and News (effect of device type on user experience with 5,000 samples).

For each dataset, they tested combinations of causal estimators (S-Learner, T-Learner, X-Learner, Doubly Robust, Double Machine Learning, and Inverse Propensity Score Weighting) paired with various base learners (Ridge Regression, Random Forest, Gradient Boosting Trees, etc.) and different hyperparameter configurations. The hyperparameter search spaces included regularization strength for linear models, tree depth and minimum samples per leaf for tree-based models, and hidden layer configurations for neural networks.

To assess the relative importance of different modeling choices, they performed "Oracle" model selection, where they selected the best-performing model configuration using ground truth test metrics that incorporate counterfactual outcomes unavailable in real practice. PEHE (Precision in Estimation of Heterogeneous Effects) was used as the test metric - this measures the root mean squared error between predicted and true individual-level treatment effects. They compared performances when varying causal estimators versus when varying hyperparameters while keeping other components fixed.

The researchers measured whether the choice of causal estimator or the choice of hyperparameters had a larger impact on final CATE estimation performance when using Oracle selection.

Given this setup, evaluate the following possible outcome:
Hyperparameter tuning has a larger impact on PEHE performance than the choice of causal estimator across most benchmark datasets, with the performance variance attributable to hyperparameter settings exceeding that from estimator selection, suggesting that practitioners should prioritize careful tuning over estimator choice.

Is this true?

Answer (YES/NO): YES